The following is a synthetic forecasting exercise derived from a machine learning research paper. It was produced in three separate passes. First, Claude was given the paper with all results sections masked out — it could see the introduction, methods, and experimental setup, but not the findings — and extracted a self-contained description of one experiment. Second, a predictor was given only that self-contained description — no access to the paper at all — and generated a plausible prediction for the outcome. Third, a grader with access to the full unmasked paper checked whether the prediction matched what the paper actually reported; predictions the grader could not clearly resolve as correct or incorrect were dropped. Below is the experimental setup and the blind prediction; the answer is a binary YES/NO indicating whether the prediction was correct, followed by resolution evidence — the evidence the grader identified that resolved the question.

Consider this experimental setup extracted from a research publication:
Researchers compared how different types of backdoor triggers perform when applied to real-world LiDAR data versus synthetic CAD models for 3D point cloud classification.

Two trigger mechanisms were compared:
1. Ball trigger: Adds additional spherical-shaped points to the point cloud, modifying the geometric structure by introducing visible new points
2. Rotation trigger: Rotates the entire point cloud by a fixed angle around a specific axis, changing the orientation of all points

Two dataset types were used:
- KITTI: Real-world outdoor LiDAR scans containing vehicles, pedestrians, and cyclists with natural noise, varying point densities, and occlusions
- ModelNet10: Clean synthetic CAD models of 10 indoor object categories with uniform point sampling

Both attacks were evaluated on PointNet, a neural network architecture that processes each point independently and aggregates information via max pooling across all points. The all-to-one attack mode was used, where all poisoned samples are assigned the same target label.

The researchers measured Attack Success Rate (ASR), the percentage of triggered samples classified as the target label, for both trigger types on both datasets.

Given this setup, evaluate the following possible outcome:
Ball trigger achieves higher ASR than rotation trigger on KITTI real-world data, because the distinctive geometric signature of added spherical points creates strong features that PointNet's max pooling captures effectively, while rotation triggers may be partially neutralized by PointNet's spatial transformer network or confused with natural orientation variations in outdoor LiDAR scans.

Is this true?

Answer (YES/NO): YES